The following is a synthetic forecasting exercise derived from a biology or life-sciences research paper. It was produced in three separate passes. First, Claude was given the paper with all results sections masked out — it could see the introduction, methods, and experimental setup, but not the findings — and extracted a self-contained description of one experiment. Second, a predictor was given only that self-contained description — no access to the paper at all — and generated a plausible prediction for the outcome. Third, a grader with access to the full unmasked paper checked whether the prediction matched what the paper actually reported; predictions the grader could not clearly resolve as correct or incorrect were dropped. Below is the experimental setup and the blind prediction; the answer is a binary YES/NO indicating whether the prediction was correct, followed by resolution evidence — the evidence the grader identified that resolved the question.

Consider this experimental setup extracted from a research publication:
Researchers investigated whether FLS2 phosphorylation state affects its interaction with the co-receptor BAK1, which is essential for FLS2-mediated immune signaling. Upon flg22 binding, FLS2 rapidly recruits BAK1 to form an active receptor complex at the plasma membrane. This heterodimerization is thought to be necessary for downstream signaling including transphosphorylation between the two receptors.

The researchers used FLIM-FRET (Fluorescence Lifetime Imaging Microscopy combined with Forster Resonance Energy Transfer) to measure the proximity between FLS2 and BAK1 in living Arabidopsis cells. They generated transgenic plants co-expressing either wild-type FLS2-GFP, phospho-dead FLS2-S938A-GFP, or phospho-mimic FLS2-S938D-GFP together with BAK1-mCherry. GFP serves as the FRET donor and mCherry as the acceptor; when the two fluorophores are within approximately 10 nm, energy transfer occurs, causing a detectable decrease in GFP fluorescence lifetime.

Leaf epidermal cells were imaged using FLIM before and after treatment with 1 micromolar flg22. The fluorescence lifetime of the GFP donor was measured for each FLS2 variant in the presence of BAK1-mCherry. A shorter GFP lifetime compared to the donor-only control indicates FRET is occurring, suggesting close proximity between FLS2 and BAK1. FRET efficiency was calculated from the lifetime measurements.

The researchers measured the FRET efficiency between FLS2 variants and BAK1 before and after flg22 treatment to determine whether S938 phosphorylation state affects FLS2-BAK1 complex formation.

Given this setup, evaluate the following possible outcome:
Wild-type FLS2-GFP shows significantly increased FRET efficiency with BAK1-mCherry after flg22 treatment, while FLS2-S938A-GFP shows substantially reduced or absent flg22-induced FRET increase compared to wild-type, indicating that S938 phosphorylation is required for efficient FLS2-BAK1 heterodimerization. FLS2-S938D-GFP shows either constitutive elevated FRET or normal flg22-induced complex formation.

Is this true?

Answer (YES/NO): NO